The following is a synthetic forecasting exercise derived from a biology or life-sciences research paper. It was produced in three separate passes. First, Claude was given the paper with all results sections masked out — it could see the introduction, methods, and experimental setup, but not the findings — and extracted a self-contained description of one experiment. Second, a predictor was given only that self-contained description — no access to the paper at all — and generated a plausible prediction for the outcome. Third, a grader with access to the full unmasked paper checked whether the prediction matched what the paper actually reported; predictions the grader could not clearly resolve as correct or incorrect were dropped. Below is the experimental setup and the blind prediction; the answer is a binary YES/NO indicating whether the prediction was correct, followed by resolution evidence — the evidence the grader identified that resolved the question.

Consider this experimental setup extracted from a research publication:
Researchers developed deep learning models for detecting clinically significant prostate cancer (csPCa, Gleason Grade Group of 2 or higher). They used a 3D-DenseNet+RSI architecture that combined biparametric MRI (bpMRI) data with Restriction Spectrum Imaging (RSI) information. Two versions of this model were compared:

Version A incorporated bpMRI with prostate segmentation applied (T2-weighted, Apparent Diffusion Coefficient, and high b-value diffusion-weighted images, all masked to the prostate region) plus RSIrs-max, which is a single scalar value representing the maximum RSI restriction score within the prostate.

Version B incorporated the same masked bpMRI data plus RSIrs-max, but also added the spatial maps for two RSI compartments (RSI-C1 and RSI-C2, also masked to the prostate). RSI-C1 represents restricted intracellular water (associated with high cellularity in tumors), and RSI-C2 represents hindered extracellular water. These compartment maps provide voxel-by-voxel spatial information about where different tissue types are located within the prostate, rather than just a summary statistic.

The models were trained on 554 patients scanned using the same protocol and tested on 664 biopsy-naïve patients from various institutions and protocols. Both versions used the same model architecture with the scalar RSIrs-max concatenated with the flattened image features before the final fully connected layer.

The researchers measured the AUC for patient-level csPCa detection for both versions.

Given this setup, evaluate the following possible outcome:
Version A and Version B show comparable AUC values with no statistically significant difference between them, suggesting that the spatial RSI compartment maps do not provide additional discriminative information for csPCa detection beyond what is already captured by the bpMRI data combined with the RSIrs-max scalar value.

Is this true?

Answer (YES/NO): YES